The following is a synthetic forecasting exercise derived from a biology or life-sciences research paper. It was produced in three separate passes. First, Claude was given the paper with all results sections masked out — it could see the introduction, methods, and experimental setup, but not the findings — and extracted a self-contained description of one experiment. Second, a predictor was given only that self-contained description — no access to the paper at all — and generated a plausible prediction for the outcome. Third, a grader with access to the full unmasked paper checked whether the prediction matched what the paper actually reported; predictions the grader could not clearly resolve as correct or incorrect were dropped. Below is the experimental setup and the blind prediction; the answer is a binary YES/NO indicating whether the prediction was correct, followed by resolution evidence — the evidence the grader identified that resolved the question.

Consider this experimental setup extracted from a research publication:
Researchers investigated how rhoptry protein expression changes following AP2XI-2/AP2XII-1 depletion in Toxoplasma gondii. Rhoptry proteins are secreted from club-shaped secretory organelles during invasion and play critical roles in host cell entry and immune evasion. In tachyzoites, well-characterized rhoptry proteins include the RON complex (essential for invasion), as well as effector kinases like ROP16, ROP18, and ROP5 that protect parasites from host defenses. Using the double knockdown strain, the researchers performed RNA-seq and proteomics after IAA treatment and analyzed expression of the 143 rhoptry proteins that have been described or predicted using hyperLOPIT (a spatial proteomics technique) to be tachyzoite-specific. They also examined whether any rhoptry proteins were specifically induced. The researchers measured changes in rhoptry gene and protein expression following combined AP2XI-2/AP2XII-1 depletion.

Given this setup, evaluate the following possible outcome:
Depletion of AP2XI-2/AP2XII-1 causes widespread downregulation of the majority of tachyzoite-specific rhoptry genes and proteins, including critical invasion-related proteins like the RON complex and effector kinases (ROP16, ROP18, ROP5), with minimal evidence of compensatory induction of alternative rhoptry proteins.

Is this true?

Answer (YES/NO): YES